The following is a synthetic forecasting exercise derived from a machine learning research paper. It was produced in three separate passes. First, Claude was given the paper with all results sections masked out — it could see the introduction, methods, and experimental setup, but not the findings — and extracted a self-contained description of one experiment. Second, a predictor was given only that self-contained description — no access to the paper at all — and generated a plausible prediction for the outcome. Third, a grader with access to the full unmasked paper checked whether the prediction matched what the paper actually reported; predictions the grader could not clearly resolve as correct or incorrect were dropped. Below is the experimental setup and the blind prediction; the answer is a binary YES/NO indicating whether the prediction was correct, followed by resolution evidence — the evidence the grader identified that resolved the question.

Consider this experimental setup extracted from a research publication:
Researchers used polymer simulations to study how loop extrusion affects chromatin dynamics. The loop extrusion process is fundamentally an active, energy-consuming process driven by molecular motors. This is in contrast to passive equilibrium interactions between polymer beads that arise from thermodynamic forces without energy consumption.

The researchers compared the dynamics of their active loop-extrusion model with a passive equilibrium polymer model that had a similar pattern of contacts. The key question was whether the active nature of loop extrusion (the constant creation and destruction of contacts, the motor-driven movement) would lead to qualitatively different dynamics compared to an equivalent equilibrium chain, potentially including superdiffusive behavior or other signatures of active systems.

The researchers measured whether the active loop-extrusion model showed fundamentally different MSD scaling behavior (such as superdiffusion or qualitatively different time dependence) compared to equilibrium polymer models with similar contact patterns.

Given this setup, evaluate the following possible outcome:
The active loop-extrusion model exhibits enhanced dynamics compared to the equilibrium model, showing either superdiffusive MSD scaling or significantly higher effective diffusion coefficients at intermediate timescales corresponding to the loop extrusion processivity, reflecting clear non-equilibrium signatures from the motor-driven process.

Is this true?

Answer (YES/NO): NO